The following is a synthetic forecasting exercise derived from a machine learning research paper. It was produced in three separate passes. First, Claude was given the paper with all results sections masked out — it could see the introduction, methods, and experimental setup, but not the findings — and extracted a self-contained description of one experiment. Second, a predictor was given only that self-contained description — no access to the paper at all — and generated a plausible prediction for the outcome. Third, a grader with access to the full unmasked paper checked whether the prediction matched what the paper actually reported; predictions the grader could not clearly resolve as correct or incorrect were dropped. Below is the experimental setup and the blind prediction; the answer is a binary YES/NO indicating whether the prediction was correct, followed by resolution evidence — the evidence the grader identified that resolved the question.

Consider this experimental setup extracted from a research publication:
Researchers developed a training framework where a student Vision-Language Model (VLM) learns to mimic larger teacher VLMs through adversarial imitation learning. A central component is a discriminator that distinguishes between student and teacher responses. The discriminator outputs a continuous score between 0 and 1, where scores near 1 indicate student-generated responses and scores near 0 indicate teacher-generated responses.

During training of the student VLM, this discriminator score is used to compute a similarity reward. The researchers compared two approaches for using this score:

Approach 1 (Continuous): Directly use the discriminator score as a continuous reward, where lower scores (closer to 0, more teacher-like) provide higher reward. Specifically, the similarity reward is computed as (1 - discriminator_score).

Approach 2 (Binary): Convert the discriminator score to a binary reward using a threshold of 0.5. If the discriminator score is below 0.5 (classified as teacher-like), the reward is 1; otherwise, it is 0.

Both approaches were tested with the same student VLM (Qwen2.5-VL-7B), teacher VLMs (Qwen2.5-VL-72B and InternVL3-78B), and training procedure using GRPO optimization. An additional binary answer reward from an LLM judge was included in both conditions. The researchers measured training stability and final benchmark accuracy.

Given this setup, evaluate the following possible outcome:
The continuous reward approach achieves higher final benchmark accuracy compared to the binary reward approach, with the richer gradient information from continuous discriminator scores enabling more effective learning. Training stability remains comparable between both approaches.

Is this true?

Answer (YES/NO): NO